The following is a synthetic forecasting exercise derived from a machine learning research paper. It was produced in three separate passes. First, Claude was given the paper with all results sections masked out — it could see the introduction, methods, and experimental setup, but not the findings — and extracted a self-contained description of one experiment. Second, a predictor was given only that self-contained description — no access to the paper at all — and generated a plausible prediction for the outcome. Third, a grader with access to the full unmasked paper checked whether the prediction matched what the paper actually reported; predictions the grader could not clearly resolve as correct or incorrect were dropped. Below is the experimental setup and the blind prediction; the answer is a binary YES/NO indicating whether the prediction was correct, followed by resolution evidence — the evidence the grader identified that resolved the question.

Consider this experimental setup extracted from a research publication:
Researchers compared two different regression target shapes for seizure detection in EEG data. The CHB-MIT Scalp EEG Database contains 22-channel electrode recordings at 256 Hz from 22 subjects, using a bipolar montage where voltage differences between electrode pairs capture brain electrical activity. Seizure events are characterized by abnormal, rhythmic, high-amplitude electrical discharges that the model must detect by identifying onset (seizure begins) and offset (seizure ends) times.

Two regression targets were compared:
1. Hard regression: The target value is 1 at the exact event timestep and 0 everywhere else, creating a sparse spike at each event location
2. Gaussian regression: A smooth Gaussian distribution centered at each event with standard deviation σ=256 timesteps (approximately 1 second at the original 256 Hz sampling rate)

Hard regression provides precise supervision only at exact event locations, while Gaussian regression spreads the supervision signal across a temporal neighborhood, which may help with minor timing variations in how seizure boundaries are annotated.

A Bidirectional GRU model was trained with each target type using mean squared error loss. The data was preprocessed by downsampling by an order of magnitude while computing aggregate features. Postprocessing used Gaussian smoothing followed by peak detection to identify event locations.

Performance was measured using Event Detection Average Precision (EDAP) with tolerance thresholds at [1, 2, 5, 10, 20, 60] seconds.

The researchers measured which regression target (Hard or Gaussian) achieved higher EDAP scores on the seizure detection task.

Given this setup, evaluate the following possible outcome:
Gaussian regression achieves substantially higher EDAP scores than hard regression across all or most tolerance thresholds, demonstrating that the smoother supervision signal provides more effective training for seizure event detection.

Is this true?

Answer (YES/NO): NO